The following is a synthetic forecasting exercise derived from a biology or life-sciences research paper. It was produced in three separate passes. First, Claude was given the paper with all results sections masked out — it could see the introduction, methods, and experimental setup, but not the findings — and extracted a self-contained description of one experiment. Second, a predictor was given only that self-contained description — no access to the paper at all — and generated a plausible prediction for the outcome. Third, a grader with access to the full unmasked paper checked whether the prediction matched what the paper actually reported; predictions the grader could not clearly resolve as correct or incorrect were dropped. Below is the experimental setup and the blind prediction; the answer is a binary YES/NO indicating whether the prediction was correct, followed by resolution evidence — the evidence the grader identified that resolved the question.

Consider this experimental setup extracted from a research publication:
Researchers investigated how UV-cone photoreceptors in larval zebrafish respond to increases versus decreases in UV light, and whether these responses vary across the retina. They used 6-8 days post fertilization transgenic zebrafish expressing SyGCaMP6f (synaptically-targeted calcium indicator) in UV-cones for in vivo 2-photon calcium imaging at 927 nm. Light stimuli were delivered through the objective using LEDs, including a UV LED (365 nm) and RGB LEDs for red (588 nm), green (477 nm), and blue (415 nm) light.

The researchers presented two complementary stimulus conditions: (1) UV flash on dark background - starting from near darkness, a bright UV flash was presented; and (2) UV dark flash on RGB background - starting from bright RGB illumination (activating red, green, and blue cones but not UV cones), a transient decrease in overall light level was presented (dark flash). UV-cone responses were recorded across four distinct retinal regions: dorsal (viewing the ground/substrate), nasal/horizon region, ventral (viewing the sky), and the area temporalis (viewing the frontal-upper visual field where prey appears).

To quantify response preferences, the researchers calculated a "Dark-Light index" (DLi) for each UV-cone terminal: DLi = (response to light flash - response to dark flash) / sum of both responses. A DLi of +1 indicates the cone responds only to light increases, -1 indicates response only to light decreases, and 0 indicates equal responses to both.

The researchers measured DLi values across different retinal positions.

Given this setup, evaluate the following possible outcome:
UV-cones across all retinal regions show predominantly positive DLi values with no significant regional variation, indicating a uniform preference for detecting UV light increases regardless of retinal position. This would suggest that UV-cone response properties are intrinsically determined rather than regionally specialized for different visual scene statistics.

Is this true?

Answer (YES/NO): NO